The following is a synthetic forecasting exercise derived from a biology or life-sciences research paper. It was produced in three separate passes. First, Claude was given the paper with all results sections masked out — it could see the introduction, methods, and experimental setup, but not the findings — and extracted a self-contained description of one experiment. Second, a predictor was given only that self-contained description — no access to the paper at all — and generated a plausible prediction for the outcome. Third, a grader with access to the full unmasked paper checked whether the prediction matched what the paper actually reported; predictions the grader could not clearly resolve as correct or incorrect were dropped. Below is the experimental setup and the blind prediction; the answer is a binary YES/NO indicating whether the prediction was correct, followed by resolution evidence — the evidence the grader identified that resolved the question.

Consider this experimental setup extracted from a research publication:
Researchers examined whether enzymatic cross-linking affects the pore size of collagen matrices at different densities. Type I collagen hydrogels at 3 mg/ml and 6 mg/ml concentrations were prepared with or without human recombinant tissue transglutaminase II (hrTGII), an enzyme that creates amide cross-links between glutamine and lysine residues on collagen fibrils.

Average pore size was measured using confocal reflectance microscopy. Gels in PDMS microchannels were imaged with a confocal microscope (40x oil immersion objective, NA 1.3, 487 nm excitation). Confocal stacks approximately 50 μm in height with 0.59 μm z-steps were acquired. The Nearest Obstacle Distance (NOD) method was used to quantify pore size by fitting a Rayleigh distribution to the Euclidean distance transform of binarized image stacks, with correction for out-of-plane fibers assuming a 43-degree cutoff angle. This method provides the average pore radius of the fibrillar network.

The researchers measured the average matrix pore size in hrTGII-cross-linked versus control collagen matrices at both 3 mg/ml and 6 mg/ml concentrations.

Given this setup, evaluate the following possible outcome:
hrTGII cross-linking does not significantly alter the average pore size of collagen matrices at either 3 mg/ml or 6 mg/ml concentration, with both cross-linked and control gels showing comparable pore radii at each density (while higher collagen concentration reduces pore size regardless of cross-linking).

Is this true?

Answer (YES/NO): NO